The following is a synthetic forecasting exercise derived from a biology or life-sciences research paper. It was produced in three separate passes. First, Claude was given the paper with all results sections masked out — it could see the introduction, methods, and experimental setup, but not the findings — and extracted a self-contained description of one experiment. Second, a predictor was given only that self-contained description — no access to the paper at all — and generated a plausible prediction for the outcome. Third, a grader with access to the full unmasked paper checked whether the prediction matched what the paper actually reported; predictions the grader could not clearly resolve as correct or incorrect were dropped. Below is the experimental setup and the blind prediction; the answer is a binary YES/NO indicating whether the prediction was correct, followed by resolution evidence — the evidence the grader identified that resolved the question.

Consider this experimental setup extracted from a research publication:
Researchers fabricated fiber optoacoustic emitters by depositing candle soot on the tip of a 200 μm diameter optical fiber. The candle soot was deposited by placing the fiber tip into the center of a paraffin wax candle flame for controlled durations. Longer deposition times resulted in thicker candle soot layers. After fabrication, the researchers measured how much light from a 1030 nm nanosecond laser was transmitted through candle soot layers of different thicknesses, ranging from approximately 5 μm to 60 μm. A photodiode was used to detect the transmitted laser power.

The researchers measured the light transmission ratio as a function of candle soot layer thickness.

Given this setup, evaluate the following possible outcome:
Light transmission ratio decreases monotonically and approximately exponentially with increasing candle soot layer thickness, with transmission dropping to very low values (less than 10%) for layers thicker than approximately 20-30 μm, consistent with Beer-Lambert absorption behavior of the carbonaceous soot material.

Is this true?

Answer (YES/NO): NO